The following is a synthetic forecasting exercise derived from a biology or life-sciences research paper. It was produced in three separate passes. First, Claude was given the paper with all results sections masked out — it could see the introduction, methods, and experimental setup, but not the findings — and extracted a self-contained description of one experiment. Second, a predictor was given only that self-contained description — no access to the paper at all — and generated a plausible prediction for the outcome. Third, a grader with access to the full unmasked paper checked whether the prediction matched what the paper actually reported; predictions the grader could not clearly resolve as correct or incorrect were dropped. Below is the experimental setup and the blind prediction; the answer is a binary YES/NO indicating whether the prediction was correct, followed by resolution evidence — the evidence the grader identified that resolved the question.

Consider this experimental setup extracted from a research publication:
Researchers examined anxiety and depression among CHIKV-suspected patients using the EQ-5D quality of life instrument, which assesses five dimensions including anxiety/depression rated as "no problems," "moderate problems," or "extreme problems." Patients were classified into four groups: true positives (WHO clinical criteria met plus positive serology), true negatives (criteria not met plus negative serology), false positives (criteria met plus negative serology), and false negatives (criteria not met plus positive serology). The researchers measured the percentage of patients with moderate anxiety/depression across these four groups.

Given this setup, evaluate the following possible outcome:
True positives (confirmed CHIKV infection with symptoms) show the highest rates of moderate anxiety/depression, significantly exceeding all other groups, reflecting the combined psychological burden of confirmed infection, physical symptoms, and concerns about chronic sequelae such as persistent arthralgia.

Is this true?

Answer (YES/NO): NO